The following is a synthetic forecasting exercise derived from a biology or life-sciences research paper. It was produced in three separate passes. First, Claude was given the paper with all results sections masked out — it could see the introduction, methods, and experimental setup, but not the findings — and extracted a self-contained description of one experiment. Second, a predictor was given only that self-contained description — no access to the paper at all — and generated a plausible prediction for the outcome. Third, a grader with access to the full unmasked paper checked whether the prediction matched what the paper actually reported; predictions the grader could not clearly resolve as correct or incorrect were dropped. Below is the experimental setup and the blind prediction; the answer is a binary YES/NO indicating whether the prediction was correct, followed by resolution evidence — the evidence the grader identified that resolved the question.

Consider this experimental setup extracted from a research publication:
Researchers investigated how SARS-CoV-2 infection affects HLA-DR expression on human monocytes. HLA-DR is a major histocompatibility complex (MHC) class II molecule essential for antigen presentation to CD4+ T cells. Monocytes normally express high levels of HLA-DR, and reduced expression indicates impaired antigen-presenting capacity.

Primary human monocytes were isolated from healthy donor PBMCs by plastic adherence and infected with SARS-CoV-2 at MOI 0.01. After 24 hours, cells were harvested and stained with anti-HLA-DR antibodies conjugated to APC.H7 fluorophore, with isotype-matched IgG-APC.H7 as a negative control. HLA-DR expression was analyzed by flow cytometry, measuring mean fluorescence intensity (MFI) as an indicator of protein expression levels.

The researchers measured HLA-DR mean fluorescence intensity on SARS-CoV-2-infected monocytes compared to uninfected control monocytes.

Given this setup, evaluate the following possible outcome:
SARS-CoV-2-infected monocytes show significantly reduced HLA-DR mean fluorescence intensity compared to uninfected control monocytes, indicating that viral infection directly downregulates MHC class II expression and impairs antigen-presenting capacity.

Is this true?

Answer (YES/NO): YES